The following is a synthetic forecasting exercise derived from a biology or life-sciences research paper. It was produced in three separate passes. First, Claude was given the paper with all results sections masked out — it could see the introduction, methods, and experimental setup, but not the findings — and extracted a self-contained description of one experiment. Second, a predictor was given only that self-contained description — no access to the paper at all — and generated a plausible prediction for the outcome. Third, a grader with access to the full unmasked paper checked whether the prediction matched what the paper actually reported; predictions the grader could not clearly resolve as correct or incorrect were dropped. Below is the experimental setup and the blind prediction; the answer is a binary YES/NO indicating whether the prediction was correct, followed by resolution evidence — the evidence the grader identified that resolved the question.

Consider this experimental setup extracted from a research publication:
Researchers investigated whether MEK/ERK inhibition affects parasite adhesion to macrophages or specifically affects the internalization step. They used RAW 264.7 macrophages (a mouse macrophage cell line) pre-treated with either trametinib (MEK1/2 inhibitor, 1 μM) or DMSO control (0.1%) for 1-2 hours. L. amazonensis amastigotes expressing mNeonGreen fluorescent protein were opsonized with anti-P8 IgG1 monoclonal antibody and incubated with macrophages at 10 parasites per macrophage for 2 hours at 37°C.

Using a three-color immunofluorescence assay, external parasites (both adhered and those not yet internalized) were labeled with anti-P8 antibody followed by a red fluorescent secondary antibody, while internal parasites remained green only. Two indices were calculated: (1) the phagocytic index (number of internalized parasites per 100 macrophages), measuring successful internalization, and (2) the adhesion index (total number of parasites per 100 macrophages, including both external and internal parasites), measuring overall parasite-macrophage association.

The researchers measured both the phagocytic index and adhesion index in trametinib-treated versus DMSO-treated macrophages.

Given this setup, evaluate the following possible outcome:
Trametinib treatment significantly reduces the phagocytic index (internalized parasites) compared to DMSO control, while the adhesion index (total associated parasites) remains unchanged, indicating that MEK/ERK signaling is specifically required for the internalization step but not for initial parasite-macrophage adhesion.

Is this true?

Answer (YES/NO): YES